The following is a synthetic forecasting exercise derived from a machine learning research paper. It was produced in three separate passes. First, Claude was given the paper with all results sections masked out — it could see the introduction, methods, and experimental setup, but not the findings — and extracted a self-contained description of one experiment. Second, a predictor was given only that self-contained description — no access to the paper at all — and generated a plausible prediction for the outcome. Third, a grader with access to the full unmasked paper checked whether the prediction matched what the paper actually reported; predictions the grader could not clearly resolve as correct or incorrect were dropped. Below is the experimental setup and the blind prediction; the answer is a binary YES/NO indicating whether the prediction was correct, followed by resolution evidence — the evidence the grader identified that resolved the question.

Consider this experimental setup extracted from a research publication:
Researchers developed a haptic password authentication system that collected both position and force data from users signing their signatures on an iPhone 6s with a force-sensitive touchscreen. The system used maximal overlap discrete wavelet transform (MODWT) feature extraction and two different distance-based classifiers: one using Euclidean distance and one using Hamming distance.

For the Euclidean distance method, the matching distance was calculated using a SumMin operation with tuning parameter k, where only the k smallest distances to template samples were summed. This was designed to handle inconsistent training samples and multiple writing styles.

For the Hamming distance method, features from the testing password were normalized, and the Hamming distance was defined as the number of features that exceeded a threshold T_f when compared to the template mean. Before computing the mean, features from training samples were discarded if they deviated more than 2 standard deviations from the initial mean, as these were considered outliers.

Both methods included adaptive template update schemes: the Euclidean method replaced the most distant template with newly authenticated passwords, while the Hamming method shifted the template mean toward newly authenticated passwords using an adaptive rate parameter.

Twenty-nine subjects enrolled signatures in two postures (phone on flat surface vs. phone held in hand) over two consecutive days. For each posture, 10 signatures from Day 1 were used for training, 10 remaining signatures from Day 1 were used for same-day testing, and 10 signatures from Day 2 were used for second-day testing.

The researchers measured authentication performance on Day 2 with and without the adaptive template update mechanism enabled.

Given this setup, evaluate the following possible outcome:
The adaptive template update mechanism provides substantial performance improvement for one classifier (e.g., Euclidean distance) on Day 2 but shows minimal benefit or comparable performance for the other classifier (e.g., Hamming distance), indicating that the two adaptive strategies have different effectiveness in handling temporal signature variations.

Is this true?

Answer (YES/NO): NO